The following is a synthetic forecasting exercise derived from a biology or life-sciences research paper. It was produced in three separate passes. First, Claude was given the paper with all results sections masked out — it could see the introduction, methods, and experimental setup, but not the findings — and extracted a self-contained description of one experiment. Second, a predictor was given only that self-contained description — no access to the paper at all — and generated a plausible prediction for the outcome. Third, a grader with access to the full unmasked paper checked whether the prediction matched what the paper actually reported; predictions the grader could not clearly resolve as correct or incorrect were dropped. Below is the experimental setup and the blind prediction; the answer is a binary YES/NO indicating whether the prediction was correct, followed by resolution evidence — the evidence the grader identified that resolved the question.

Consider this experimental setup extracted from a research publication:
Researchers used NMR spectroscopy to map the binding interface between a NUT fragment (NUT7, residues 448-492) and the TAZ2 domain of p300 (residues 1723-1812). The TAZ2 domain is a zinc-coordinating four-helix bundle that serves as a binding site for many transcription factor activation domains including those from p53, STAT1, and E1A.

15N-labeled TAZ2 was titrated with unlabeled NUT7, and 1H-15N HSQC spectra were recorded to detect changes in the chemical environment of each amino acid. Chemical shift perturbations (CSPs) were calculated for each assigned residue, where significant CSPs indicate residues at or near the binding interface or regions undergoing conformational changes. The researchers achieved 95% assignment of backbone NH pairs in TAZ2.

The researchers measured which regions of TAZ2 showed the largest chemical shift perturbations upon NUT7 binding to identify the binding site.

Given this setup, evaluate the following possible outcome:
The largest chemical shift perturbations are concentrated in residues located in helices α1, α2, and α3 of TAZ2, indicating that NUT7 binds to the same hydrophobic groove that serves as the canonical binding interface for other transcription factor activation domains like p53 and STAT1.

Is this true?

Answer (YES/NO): YES